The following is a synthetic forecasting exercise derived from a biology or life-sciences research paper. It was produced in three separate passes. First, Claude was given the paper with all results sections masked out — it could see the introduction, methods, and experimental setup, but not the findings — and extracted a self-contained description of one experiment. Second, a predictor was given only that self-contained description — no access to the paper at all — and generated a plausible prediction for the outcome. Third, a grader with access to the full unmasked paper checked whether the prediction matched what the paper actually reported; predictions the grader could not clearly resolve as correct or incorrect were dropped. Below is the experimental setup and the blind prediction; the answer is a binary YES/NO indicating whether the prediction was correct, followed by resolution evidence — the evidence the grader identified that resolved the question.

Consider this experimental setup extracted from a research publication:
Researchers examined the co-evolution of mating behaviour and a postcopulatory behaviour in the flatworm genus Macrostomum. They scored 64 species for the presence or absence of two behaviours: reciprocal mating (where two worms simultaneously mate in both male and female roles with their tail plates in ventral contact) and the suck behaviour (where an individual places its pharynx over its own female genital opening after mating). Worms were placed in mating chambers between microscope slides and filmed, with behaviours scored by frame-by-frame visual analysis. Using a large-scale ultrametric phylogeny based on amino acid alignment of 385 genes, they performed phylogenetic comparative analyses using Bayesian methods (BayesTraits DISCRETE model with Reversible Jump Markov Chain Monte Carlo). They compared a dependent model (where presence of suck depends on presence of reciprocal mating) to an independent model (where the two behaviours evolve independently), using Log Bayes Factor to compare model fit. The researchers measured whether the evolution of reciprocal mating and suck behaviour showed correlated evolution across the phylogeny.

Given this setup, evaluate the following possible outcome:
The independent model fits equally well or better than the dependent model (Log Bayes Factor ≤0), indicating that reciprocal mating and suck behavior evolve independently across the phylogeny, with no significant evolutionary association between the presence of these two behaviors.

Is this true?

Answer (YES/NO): NO